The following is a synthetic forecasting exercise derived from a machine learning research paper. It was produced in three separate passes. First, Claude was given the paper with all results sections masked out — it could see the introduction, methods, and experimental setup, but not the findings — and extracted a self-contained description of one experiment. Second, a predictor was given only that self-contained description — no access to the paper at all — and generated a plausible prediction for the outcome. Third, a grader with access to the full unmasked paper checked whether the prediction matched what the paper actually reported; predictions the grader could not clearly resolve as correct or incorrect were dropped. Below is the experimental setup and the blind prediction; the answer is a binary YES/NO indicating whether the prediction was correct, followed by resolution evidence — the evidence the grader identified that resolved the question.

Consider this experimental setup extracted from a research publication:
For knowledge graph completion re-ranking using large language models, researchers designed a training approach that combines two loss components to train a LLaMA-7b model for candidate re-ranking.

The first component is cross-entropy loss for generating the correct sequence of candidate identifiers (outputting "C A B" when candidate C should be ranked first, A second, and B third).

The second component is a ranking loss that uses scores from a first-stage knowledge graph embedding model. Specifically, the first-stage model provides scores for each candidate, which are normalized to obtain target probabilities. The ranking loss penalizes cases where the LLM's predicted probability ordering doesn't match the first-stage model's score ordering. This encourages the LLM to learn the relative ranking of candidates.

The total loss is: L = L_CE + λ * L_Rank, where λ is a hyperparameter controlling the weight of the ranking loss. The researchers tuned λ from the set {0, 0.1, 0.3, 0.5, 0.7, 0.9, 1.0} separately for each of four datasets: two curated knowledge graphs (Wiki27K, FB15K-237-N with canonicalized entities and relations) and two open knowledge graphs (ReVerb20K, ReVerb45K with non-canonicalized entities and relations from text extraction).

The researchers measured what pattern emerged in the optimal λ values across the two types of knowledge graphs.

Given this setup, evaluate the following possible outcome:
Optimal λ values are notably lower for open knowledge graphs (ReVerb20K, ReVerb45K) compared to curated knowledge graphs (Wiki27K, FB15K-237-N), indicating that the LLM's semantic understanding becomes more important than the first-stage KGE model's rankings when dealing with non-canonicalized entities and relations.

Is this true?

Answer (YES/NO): NO